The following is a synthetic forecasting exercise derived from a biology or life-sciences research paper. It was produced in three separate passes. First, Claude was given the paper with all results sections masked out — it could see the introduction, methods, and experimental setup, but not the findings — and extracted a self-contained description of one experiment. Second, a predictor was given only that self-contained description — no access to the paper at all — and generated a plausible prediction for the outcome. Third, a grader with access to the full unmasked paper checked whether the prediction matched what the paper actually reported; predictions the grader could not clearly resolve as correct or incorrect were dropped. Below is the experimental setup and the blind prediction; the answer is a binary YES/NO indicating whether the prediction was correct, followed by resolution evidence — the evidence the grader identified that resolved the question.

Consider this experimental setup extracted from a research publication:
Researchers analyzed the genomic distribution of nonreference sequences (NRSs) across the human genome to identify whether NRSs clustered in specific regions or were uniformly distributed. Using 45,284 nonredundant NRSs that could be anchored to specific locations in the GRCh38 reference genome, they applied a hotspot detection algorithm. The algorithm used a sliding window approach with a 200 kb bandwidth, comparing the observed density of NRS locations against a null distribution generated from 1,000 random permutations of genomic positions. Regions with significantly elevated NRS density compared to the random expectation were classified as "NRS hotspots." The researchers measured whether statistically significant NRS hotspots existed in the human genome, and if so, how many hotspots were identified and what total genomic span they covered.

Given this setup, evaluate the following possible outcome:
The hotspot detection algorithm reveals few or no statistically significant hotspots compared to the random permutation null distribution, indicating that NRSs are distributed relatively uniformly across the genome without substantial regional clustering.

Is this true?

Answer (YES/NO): NO